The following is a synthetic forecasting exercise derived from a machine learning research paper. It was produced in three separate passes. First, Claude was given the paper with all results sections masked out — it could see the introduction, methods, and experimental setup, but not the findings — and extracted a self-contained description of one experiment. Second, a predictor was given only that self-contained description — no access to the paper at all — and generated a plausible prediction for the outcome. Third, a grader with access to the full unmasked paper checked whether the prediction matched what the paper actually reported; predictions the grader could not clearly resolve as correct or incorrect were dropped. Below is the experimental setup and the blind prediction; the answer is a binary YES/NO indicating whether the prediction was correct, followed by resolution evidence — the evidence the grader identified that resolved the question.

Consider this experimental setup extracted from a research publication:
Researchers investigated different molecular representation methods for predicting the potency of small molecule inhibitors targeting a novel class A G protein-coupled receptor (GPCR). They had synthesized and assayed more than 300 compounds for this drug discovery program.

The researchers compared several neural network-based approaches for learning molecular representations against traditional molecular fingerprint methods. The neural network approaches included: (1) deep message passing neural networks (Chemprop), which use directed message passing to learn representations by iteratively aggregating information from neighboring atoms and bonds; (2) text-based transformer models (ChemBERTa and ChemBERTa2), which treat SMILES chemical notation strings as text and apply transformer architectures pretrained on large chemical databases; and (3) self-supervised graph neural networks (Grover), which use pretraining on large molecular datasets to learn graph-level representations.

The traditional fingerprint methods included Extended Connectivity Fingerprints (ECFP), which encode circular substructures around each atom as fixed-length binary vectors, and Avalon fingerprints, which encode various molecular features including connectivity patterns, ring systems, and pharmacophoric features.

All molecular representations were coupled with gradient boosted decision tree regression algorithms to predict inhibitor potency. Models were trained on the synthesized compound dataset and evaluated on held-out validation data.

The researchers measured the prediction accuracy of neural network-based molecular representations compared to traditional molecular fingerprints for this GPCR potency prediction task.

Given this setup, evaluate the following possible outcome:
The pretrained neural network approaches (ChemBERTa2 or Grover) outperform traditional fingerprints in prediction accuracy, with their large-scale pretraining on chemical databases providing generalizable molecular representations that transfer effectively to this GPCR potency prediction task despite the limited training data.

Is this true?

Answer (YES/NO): NO